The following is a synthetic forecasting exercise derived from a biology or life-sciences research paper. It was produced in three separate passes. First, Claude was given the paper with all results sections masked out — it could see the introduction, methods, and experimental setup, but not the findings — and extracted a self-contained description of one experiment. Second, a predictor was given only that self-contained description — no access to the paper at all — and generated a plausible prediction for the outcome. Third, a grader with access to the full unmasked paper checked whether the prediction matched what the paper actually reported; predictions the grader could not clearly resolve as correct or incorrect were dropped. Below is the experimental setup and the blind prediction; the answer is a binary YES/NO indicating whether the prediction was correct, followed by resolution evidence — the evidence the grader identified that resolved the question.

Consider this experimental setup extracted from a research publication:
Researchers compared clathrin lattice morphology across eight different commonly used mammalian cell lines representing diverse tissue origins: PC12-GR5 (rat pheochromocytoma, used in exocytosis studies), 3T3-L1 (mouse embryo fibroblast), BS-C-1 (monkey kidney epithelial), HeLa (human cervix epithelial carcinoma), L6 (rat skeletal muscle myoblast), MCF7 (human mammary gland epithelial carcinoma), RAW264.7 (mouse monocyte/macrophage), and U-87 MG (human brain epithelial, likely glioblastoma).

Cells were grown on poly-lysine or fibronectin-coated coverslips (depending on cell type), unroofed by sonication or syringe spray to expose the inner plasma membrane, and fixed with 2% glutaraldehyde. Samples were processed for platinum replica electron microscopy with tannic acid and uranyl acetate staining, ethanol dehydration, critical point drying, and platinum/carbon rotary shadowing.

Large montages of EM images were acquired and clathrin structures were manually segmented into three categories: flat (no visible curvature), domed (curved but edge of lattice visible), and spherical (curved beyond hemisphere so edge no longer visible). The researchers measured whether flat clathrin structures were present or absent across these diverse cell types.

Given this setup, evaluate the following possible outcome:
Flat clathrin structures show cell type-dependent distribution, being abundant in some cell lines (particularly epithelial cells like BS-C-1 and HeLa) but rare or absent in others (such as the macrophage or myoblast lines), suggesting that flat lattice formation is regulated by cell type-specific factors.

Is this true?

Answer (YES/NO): NO